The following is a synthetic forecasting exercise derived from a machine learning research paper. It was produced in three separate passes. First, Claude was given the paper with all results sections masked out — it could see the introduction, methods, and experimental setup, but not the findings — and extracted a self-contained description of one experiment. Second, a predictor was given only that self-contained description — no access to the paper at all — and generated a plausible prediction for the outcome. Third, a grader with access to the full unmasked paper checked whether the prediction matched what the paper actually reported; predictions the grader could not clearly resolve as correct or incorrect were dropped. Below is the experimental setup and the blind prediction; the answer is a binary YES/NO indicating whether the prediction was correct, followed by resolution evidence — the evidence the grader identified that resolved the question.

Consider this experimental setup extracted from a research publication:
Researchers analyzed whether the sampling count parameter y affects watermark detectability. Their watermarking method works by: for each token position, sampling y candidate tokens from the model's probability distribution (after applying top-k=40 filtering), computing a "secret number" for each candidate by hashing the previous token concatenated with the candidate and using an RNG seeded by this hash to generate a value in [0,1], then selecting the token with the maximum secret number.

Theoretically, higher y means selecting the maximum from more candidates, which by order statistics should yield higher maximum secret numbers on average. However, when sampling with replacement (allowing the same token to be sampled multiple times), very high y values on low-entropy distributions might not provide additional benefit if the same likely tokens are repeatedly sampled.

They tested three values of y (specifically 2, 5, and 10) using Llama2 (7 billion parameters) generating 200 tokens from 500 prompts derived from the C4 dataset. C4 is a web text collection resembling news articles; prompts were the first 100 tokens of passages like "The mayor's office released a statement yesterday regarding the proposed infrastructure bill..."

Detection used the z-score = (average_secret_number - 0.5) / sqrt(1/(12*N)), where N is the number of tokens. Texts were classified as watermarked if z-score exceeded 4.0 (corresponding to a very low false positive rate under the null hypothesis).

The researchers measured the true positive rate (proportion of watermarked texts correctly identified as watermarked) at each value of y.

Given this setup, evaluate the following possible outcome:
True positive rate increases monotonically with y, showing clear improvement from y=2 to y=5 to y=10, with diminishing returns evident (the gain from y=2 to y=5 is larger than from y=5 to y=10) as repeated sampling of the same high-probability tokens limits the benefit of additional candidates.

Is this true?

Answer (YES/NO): YES